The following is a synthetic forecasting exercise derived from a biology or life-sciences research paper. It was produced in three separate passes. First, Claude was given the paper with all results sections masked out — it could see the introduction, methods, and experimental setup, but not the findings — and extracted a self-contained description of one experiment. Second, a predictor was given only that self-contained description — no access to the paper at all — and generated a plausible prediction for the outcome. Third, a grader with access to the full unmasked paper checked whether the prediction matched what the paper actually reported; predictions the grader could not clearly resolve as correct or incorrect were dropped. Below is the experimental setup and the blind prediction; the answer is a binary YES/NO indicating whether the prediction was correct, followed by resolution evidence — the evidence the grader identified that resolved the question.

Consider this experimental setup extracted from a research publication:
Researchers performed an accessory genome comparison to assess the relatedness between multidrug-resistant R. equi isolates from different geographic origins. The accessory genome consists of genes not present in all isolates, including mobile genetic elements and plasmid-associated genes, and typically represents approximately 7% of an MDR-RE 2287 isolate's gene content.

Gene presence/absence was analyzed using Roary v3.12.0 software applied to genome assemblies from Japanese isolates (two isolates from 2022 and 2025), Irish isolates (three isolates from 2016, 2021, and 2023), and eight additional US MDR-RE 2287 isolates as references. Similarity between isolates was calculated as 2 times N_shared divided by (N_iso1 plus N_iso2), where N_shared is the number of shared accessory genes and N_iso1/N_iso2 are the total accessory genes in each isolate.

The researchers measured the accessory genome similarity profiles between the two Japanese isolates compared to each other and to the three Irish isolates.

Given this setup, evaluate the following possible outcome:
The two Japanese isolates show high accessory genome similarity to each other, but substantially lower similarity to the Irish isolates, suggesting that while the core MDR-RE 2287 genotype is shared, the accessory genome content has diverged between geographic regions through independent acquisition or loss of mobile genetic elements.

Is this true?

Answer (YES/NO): YES